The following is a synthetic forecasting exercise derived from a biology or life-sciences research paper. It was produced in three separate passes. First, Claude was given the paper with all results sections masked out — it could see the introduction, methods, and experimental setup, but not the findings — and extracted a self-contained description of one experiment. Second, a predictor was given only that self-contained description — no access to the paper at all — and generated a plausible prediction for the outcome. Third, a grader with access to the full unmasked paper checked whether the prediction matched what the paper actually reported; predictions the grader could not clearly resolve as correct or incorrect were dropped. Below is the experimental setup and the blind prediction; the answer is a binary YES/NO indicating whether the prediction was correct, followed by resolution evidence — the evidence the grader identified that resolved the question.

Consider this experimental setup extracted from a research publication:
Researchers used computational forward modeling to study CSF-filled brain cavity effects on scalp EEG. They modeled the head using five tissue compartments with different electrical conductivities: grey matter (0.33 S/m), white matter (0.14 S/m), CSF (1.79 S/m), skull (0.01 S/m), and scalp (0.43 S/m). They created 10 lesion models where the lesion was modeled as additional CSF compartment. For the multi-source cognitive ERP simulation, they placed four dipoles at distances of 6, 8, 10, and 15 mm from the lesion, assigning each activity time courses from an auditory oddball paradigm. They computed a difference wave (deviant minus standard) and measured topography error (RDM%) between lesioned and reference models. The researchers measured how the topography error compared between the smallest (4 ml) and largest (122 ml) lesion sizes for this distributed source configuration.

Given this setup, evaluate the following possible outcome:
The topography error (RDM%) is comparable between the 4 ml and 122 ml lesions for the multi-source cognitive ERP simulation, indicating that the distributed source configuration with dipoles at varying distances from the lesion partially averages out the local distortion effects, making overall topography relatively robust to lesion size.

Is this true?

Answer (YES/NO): NO